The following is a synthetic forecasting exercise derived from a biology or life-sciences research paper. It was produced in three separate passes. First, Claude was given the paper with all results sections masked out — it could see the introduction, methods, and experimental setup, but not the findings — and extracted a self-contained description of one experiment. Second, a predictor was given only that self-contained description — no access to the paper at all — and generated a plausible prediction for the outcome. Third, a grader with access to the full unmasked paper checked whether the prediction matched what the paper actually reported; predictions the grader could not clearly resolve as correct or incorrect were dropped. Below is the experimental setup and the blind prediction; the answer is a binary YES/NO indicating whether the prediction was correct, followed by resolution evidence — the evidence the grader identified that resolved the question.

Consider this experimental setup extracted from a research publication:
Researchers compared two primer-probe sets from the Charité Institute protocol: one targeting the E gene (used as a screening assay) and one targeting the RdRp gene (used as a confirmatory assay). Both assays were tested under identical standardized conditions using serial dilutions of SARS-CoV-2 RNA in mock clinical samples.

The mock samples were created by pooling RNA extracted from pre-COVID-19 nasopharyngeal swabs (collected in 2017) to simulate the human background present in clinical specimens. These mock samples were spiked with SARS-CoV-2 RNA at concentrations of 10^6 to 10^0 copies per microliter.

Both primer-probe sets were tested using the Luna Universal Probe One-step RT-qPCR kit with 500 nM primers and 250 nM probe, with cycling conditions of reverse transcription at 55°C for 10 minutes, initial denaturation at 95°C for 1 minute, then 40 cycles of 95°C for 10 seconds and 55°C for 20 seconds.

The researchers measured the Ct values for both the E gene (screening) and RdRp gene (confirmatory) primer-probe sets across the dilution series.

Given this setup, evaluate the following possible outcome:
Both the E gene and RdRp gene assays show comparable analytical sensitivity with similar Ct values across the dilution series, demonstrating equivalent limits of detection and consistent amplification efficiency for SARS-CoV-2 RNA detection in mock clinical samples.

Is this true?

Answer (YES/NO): NO